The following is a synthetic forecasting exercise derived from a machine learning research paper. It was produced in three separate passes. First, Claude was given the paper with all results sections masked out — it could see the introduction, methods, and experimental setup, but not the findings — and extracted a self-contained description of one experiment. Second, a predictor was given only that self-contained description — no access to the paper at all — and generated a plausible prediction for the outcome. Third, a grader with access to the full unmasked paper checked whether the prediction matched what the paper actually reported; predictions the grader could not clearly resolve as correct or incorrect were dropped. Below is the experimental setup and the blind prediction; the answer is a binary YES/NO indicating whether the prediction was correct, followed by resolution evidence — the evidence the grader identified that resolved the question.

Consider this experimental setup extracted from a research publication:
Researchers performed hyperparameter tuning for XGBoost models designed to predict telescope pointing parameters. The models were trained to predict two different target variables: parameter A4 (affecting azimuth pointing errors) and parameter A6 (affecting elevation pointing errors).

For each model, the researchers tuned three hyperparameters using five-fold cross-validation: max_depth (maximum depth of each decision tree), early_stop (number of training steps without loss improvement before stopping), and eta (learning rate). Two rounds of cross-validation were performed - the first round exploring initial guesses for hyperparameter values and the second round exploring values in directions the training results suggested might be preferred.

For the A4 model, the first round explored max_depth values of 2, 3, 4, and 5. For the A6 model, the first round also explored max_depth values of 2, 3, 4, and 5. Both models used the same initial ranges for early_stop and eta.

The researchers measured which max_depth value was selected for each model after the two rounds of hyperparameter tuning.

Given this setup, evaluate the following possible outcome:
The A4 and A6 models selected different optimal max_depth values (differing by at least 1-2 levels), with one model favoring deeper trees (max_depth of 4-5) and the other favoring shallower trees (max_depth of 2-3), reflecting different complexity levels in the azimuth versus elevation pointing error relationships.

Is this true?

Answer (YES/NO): NO